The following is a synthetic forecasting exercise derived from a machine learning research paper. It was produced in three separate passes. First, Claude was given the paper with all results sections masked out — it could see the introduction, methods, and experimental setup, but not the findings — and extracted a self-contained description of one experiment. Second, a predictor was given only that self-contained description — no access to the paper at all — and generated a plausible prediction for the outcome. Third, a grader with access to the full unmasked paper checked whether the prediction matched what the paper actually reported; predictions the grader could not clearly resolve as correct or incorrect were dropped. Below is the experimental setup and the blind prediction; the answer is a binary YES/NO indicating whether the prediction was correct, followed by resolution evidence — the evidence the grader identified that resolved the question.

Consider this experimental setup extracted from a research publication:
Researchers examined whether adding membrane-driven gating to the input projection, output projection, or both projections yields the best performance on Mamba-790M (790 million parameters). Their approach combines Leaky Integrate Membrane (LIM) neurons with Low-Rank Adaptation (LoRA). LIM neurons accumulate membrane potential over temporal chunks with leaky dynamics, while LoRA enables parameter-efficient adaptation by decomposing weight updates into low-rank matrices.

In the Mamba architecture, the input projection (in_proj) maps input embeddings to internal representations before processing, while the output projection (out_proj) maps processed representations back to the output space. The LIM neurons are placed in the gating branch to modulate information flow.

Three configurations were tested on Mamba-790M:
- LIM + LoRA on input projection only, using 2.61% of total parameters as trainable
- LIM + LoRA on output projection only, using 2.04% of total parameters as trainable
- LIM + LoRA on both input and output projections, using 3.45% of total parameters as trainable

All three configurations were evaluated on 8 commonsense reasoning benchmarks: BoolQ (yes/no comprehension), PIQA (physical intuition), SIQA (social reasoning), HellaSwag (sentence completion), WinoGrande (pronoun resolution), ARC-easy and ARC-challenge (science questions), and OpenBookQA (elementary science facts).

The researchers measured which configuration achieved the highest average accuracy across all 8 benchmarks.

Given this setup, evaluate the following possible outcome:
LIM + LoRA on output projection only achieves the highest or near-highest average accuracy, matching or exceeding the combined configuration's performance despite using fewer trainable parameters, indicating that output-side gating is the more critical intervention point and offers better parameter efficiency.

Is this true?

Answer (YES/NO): NO